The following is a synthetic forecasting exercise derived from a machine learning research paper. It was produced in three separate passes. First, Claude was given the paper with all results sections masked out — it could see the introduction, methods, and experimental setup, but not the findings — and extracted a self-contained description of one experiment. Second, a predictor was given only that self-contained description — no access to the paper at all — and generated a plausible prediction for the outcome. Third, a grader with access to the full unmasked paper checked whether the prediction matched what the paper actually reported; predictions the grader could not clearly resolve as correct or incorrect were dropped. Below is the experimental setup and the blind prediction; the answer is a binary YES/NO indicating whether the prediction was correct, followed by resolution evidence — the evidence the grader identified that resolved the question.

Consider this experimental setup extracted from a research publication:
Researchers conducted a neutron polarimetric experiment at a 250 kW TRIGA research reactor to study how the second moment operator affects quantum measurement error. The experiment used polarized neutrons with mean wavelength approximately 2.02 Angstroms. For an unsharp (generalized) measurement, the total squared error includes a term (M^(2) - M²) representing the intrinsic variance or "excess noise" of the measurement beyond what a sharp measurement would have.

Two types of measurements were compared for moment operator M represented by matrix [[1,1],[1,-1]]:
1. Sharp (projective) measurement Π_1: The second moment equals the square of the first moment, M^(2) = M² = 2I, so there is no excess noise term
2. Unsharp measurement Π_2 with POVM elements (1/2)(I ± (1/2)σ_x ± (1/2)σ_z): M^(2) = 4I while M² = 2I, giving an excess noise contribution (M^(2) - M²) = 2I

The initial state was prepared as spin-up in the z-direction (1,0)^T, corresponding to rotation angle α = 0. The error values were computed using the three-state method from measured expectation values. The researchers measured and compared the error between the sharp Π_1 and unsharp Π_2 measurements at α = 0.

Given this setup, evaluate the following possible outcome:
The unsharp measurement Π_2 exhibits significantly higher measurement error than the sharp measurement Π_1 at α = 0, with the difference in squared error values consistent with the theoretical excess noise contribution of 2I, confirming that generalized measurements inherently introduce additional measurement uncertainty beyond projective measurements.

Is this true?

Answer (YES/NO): YES